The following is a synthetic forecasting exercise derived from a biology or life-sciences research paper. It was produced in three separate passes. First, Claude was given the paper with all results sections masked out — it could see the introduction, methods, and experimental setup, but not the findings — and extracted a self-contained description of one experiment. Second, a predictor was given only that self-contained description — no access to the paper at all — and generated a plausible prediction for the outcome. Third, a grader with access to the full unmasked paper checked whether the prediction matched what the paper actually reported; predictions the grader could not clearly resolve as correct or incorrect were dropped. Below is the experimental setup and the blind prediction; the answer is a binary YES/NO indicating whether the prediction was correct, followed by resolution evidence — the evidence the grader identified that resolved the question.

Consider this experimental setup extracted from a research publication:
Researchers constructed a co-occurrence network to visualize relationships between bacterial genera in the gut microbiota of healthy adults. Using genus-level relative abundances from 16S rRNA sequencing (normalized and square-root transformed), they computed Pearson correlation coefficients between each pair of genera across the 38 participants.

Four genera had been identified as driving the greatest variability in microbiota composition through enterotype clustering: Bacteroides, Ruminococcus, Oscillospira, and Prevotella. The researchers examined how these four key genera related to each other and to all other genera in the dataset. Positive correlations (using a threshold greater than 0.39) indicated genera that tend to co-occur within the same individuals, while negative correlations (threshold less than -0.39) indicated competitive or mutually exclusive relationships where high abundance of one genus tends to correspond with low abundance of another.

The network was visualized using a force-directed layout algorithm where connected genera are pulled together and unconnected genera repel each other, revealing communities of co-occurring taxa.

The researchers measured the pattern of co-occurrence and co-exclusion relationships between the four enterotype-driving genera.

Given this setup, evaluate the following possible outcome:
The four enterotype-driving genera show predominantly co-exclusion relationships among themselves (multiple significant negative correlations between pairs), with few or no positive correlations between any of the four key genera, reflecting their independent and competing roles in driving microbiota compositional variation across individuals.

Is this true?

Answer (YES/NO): NO